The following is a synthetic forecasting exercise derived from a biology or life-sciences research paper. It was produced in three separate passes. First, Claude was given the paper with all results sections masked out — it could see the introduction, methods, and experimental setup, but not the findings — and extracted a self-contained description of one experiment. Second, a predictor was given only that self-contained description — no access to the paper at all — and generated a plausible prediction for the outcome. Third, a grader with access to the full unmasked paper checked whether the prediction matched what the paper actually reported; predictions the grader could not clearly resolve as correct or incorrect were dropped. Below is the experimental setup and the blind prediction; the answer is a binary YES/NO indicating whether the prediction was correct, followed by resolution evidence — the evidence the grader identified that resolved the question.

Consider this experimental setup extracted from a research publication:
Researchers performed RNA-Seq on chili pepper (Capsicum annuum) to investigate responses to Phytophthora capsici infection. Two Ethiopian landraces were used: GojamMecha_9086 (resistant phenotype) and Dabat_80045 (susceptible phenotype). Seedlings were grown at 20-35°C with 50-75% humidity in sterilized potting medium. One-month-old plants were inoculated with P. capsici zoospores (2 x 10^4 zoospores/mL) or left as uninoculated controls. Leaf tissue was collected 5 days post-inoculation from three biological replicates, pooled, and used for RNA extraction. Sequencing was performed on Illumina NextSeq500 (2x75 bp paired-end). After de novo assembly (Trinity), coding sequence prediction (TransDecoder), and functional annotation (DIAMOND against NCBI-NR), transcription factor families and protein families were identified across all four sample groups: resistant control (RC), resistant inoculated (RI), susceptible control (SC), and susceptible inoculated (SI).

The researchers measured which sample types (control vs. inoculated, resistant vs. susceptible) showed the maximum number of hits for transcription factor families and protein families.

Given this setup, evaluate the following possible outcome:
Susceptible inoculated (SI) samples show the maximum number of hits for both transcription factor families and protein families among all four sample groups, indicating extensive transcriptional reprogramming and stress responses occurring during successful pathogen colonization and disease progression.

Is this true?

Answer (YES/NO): YES